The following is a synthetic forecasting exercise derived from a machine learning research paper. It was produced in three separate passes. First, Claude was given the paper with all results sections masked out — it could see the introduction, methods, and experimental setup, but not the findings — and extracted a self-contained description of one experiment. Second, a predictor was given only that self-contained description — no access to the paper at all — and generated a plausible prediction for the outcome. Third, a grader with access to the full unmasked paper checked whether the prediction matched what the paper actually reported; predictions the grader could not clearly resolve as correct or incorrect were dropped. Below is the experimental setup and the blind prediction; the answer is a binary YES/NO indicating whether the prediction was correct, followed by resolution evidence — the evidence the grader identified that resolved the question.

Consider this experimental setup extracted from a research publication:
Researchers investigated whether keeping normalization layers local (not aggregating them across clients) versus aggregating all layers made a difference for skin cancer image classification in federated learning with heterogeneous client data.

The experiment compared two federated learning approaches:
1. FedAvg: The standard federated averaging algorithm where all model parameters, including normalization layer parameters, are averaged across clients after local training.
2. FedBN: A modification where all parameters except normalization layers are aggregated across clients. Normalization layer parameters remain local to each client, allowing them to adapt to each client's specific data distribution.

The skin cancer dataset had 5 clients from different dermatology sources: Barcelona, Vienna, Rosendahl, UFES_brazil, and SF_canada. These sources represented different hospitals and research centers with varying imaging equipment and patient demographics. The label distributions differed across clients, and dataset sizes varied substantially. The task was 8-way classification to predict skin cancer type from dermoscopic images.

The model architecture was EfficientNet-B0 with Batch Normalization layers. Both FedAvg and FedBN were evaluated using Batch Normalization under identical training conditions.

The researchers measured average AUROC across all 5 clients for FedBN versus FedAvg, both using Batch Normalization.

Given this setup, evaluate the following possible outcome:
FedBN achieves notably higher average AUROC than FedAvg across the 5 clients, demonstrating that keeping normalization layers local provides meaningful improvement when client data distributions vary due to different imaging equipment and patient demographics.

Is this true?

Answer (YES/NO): NO